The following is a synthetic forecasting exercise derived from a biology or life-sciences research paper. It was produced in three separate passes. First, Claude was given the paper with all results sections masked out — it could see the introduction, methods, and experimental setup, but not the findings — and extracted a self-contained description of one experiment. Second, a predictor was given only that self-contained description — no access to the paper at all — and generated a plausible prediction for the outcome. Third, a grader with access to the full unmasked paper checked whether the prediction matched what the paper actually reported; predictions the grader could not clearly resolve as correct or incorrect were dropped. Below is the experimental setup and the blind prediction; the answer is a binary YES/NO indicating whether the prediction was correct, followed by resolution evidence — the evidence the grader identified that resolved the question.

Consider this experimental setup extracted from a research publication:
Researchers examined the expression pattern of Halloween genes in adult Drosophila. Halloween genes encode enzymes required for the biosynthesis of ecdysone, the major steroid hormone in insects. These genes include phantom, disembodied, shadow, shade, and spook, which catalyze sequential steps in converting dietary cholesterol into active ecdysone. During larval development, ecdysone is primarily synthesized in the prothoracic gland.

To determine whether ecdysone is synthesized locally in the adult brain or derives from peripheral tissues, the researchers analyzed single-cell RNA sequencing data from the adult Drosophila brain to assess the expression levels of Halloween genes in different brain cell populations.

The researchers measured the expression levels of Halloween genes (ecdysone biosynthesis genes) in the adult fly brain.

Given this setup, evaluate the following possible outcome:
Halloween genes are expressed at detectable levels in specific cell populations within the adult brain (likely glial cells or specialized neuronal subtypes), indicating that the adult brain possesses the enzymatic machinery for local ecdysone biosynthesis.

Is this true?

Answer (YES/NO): NO